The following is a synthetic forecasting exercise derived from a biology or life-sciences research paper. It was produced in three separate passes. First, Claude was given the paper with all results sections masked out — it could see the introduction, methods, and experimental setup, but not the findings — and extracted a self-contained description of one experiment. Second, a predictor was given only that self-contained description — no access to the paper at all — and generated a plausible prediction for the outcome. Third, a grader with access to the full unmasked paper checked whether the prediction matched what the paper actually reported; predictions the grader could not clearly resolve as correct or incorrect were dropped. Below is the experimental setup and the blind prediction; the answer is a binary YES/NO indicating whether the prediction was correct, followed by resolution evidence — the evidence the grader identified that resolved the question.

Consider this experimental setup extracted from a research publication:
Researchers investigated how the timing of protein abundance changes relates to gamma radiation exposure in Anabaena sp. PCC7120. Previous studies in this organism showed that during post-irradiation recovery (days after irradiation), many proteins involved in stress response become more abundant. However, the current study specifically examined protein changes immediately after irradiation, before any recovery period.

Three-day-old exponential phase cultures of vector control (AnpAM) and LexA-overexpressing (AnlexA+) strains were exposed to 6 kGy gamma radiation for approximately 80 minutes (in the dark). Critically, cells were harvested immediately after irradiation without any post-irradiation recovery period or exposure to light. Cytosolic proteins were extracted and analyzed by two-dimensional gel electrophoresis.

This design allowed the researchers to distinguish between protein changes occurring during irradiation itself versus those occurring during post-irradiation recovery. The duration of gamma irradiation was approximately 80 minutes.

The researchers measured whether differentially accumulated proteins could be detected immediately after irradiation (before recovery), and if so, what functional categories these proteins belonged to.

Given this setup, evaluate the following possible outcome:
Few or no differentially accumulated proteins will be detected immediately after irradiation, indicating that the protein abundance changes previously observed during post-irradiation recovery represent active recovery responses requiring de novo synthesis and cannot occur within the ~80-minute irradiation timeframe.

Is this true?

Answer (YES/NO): NO